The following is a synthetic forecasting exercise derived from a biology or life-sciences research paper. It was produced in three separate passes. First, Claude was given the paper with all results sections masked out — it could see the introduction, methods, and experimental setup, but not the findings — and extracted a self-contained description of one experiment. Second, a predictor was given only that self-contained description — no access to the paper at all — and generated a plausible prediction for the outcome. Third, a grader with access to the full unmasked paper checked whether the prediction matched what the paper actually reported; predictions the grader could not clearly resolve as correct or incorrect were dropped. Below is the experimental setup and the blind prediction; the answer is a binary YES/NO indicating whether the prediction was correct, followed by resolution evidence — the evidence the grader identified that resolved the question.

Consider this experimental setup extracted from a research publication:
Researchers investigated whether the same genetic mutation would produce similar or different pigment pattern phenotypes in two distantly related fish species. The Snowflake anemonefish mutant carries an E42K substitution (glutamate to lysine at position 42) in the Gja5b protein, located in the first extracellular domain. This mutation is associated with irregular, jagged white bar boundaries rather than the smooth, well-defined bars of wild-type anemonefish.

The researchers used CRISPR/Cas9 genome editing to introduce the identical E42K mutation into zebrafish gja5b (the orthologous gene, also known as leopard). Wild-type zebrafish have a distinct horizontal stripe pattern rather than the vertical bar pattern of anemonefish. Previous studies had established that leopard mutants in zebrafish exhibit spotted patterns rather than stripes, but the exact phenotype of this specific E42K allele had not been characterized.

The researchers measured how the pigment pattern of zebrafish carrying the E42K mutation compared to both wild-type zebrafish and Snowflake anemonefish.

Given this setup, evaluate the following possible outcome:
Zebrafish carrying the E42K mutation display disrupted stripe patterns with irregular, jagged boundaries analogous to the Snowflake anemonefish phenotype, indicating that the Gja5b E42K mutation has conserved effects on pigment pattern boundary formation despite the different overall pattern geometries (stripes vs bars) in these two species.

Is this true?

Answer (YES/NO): NO